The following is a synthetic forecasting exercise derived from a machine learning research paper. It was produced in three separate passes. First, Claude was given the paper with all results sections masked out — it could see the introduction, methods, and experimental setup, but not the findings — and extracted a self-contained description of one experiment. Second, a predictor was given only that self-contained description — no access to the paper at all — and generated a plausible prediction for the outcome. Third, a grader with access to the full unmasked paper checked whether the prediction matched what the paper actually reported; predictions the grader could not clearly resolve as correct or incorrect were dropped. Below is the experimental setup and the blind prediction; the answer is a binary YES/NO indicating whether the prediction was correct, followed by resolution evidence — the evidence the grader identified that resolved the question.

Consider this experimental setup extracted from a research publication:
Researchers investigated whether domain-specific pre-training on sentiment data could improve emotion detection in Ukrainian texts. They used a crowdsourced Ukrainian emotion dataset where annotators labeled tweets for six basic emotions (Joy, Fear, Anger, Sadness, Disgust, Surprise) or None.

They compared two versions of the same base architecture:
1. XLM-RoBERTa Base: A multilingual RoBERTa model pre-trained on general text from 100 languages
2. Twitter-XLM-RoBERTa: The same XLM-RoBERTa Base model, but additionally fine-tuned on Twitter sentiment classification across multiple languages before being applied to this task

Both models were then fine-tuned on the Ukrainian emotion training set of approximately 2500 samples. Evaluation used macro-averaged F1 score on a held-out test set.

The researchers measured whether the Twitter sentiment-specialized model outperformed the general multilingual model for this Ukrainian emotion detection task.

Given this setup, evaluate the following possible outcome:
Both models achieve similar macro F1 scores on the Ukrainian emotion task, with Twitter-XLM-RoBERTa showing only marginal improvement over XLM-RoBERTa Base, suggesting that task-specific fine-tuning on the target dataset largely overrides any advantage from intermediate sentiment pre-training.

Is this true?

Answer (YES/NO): NO